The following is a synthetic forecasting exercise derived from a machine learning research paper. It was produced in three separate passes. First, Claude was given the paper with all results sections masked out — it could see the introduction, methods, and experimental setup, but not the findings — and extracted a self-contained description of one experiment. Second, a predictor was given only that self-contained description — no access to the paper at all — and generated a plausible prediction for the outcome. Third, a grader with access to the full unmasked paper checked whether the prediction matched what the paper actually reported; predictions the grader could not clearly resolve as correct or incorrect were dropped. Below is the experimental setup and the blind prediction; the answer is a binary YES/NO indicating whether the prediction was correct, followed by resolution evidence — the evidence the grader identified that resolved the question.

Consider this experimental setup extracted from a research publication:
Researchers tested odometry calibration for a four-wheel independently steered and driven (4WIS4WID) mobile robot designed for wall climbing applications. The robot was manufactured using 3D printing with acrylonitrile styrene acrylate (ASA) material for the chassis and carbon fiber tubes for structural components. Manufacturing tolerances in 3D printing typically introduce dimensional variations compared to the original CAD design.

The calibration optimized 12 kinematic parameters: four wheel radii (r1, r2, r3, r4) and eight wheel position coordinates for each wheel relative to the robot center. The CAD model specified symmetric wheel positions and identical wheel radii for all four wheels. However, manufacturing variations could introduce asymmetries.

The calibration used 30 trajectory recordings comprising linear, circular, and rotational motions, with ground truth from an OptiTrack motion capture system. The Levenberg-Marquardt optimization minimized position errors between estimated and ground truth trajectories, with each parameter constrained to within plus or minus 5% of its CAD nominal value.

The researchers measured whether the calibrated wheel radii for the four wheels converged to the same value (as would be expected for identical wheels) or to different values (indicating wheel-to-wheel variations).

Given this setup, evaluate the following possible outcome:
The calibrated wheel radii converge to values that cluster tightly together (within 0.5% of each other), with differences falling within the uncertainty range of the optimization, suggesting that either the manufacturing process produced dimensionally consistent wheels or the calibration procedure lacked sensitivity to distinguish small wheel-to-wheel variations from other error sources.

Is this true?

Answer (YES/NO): NO